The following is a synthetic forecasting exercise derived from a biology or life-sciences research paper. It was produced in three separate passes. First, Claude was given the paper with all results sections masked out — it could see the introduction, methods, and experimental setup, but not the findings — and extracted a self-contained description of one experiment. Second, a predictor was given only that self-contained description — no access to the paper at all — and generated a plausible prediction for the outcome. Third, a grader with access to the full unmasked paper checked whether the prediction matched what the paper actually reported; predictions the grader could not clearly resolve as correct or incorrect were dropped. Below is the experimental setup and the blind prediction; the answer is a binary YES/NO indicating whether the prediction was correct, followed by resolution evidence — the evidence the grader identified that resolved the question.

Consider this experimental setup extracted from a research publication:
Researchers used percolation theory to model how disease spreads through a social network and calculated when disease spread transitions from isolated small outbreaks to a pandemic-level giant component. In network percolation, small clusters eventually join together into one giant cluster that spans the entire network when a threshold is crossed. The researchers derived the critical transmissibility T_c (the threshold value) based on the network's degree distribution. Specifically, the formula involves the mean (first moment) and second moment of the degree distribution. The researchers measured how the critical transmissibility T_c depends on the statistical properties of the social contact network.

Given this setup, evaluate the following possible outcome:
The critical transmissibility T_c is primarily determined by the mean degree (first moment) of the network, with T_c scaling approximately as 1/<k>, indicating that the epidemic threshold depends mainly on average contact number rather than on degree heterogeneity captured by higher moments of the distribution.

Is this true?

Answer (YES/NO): NO